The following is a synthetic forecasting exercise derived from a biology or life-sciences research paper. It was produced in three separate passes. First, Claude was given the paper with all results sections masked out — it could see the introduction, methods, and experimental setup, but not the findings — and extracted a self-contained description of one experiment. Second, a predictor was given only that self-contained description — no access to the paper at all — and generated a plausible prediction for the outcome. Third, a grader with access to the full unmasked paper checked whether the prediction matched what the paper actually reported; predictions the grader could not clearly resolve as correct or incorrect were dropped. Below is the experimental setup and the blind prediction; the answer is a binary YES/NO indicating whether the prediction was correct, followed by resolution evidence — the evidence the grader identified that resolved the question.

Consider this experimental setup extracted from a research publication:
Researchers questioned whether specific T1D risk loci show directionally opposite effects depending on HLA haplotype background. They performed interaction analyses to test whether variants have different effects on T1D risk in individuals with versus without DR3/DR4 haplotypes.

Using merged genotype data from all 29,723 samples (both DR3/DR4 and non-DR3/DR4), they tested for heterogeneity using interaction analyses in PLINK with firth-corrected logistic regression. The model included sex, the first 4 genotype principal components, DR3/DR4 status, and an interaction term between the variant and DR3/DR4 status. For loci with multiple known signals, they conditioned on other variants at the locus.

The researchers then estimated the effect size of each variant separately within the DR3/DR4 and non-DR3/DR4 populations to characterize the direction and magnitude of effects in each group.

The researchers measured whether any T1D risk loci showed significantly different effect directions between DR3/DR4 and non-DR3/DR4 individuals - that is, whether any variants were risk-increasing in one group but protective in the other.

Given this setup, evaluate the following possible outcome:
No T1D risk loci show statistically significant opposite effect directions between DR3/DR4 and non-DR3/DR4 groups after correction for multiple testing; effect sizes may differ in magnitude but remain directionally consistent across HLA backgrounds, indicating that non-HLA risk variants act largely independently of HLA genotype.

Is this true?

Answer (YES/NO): NO